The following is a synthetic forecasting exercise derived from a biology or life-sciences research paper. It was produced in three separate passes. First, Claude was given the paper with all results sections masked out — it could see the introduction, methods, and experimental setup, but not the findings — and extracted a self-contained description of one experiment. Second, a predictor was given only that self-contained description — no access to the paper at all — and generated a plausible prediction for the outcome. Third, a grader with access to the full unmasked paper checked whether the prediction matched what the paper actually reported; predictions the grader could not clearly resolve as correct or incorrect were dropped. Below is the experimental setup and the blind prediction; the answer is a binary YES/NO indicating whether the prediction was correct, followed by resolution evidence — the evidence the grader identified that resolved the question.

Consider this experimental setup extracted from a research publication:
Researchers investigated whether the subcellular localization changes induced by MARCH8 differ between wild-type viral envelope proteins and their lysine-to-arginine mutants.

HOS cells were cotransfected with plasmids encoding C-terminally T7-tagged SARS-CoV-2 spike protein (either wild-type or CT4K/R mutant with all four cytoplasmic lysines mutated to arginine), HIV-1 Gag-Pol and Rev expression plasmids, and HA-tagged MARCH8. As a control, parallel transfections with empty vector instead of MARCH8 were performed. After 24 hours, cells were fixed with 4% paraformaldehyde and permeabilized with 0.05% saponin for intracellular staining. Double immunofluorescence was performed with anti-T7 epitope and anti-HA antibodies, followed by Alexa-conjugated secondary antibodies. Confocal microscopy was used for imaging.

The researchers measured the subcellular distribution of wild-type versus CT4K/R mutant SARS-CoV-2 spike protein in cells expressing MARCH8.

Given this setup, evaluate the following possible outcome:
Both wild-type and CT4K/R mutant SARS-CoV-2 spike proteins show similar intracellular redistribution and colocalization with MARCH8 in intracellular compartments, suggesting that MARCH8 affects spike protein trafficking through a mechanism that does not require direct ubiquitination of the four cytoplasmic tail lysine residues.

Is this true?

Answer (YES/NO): NO